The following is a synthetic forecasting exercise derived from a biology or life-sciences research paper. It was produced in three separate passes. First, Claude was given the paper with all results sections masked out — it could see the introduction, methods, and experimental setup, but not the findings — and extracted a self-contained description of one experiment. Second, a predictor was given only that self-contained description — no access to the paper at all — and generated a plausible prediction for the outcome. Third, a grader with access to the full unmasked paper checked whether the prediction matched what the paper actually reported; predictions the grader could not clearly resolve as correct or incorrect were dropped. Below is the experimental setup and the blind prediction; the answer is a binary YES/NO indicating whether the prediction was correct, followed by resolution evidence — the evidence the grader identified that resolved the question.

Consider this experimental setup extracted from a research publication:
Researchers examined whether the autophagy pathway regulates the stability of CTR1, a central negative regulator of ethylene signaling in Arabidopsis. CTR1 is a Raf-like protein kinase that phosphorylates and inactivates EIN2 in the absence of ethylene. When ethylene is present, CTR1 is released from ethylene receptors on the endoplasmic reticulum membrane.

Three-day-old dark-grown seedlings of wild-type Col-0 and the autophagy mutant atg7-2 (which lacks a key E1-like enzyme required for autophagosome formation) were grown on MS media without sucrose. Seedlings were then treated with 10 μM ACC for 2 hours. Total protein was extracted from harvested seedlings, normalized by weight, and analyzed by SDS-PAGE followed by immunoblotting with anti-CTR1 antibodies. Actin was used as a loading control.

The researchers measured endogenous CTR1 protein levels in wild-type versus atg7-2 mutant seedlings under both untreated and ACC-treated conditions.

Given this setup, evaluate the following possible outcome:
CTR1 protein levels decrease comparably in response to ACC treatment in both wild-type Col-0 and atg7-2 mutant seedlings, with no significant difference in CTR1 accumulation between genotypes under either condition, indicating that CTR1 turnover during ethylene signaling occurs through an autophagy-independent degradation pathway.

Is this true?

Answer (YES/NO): NO